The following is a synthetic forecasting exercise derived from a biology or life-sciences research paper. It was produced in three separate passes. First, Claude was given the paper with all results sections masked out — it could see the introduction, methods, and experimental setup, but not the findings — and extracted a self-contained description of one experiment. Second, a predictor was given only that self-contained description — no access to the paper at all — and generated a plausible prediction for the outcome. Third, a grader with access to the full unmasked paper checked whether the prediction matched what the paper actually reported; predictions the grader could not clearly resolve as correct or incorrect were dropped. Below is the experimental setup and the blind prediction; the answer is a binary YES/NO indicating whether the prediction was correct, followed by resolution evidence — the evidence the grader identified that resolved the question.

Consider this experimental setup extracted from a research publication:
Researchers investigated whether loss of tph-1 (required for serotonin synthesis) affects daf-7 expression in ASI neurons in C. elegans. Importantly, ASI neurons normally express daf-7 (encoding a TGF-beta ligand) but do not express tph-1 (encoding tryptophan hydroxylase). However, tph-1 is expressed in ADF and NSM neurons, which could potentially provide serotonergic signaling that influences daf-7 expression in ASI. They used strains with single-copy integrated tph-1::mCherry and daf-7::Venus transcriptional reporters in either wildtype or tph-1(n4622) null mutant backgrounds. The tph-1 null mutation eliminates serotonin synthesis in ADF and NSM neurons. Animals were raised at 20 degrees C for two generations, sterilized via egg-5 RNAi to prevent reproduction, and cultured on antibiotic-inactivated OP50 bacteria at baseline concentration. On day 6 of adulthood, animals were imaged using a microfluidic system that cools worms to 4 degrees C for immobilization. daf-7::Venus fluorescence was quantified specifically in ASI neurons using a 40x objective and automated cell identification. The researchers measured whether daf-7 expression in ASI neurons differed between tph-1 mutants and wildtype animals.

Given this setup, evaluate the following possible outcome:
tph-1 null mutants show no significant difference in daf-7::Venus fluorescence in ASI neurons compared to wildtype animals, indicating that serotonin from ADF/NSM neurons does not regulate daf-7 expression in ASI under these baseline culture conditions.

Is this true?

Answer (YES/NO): NO